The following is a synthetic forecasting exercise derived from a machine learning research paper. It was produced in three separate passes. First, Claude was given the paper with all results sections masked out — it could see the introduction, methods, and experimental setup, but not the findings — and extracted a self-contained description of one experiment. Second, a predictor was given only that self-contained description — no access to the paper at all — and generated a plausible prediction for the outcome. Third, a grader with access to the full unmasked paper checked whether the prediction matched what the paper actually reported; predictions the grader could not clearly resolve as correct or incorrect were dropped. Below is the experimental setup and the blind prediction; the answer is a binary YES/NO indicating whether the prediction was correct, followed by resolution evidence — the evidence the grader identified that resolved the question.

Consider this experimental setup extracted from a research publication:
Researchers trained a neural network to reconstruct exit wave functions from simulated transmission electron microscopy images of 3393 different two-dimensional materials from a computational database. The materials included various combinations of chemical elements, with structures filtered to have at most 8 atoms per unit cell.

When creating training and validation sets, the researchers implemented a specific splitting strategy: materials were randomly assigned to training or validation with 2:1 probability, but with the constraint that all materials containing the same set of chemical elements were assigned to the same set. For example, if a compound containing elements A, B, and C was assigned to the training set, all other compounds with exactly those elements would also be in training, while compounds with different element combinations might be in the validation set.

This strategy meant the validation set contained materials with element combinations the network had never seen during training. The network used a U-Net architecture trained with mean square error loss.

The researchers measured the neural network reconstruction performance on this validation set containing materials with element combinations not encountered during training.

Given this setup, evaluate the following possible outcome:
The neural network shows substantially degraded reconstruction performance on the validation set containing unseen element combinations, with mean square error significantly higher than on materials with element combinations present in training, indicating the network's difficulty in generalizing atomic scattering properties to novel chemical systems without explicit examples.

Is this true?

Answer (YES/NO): NO